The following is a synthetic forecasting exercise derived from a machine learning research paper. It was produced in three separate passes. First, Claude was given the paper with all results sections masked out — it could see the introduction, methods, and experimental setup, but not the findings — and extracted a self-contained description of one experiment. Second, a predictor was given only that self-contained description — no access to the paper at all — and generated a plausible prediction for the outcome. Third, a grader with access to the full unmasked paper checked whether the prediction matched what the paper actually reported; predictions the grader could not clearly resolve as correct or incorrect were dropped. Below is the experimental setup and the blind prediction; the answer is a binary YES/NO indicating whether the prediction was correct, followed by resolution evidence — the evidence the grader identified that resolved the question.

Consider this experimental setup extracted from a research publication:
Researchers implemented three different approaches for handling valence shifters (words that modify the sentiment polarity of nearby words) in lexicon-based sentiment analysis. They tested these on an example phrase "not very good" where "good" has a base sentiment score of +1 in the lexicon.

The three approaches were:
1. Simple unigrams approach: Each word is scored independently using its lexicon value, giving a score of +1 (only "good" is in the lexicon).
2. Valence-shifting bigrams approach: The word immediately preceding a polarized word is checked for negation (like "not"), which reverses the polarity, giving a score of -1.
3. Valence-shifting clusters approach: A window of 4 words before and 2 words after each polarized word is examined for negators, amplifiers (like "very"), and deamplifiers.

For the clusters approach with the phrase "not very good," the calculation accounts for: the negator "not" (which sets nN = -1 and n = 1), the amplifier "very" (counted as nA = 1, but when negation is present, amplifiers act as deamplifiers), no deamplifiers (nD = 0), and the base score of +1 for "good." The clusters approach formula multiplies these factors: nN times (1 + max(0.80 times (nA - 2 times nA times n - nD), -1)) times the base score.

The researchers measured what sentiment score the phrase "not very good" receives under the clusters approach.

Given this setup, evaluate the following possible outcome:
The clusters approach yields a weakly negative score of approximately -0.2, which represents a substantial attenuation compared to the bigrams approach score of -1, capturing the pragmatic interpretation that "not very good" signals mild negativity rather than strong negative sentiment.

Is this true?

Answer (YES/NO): YES